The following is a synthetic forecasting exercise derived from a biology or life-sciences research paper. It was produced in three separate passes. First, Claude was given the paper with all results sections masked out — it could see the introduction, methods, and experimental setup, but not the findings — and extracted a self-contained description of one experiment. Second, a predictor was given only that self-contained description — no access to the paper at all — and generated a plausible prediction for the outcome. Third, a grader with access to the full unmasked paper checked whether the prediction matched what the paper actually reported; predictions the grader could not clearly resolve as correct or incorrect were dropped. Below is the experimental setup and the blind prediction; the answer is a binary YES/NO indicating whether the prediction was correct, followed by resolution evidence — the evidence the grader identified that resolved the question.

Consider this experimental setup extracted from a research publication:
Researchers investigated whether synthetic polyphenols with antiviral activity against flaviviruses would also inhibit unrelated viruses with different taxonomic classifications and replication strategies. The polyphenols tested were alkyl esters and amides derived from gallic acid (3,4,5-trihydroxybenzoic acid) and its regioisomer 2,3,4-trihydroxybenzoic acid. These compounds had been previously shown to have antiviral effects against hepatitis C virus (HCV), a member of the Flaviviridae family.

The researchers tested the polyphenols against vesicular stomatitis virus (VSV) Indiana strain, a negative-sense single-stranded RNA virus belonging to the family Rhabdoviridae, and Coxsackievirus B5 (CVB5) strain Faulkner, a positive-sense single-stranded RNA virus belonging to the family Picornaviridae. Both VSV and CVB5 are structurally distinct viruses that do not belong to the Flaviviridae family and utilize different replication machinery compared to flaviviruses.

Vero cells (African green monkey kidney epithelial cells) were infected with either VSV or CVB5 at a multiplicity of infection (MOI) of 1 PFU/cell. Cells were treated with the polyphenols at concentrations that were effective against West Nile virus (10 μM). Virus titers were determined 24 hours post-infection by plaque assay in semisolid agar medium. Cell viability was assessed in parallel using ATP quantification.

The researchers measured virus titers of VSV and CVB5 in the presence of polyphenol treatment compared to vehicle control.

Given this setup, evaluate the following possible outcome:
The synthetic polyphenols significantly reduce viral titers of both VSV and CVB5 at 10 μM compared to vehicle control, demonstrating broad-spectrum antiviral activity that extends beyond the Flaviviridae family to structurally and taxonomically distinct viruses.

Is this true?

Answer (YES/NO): NO